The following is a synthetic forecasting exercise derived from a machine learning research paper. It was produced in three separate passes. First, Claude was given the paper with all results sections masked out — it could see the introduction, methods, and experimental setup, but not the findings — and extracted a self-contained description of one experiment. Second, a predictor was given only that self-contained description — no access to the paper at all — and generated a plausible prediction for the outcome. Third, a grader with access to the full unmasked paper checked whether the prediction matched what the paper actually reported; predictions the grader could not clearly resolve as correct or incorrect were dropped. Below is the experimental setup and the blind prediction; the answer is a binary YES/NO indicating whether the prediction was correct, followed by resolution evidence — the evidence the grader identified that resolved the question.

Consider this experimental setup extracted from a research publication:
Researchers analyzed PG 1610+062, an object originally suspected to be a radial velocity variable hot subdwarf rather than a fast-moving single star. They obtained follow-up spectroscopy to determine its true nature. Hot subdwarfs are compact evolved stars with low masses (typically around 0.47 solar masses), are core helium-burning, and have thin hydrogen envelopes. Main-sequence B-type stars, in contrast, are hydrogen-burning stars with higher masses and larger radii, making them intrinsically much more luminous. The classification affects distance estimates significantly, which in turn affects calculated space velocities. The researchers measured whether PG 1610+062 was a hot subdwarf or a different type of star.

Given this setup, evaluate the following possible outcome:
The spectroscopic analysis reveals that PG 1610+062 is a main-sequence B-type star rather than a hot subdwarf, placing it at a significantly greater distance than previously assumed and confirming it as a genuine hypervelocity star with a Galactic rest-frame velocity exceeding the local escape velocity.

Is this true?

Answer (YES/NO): NO